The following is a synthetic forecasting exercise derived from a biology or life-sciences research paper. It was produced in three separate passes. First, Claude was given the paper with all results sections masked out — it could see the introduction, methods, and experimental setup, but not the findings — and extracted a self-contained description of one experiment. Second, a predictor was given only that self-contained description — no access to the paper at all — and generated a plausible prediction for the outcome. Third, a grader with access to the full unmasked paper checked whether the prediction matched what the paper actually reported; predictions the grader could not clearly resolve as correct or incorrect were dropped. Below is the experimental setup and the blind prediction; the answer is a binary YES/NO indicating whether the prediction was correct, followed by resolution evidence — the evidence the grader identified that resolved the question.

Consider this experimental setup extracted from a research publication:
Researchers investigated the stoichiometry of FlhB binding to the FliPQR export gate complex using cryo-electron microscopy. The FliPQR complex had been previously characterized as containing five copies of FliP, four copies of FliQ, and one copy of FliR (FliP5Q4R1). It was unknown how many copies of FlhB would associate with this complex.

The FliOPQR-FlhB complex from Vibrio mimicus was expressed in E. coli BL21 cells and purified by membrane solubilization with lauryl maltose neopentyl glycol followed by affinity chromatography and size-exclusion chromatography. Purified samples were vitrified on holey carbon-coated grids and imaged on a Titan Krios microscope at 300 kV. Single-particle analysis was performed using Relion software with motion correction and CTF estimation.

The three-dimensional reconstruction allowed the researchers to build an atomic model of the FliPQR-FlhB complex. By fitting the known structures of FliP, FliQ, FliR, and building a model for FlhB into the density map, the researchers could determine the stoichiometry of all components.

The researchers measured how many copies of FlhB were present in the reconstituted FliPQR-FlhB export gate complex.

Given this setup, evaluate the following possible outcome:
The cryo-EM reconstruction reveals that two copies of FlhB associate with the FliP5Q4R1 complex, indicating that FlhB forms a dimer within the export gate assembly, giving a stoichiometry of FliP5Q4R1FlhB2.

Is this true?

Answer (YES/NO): NO